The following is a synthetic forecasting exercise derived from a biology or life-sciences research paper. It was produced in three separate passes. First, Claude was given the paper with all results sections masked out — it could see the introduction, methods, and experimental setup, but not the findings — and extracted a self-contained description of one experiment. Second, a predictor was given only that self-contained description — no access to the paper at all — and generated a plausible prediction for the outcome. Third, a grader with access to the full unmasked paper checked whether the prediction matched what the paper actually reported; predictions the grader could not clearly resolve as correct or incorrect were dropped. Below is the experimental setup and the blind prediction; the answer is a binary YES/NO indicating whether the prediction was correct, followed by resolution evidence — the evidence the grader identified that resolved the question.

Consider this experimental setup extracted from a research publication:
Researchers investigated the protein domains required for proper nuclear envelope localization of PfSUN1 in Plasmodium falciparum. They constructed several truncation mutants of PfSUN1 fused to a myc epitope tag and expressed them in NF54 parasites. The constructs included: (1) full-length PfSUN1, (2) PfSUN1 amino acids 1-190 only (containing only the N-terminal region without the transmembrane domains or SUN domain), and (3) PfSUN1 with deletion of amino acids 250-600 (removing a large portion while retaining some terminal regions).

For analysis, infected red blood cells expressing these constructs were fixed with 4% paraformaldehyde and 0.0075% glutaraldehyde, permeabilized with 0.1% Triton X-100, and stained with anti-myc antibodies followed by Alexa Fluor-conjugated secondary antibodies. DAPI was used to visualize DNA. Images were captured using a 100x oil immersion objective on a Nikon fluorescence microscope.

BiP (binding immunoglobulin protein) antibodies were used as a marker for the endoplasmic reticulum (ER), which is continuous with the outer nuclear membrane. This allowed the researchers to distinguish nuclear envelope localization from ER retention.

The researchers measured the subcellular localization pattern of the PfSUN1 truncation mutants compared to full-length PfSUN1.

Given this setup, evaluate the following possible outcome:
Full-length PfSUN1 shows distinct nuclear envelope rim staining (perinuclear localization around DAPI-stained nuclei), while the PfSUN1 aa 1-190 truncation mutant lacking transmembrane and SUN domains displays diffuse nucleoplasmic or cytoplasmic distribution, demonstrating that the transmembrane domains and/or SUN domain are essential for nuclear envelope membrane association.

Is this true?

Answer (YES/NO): NO